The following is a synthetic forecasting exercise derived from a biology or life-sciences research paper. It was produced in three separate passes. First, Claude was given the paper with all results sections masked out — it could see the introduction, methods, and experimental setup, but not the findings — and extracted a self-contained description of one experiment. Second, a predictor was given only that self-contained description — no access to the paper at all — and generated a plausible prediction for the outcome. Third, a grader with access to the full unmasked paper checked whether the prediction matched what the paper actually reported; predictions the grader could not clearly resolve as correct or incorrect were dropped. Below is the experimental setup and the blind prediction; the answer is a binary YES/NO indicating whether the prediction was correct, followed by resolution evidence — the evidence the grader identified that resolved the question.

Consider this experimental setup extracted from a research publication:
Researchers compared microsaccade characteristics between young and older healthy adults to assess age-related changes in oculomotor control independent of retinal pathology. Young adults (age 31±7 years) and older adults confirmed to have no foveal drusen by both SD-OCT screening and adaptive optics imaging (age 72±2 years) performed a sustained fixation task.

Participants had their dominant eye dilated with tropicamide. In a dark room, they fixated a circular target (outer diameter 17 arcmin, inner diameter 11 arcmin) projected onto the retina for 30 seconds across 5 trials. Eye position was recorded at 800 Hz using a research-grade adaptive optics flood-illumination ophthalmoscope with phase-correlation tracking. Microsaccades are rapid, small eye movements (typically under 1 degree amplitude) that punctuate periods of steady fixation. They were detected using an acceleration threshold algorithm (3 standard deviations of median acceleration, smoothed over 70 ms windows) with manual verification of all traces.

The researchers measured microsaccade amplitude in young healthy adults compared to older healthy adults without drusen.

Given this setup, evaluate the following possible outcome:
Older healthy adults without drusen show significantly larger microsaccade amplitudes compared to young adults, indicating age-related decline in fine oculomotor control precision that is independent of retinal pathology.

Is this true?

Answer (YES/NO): NO